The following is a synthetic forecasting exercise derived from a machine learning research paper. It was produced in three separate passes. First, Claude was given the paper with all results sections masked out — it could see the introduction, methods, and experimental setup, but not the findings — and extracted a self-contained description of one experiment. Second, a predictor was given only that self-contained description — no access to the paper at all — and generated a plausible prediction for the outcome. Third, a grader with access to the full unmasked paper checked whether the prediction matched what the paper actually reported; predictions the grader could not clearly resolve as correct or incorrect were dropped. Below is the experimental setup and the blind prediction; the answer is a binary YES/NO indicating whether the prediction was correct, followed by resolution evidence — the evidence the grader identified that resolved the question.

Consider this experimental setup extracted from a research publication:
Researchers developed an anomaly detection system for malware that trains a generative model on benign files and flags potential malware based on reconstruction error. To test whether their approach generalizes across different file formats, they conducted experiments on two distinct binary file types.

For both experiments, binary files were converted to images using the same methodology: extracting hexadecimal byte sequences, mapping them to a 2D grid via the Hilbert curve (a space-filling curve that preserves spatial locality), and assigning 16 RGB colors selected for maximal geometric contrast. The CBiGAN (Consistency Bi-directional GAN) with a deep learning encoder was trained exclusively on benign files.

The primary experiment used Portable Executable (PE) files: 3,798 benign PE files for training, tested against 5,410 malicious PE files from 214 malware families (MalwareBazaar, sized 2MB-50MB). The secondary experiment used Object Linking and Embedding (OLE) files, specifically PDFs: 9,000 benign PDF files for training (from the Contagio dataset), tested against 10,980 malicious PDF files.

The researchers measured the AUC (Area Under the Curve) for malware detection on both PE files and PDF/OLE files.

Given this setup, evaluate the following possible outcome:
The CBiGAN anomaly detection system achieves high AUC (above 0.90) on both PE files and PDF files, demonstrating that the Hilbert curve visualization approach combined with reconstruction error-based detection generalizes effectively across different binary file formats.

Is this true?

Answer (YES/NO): NO